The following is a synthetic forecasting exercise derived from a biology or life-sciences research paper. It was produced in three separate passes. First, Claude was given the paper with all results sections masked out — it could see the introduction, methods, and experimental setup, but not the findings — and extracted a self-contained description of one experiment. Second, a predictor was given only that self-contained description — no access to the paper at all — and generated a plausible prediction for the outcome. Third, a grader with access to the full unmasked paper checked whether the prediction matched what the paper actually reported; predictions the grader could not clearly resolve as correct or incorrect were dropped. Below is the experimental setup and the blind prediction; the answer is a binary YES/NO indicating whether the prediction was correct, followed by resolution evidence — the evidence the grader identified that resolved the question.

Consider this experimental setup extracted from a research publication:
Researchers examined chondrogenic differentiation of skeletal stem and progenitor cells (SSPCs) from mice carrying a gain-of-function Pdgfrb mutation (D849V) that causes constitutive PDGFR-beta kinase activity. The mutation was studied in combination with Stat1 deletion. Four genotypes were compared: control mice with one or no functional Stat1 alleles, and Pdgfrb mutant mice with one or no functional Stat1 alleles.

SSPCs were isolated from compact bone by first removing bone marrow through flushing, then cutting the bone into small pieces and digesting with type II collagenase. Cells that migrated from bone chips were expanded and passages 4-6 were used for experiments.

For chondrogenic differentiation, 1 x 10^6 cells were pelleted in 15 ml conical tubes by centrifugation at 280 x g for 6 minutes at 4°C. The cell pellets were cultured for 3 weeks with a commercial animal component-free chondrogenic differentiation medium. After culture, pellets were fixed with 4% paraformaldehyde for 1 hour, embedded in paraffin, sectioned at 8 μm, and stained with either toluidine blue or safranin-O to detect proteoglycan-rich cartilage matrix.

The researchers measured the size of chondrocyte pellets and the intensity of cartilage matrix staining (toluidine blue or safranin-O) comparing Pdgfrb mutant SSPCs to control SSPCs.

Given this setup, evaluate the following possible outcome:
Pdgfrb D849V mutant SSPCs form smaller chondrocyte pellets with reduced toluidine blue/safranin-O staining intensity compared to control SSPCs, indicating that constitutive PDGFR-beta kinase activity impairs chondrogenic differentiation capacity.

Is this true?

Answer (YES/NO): NO